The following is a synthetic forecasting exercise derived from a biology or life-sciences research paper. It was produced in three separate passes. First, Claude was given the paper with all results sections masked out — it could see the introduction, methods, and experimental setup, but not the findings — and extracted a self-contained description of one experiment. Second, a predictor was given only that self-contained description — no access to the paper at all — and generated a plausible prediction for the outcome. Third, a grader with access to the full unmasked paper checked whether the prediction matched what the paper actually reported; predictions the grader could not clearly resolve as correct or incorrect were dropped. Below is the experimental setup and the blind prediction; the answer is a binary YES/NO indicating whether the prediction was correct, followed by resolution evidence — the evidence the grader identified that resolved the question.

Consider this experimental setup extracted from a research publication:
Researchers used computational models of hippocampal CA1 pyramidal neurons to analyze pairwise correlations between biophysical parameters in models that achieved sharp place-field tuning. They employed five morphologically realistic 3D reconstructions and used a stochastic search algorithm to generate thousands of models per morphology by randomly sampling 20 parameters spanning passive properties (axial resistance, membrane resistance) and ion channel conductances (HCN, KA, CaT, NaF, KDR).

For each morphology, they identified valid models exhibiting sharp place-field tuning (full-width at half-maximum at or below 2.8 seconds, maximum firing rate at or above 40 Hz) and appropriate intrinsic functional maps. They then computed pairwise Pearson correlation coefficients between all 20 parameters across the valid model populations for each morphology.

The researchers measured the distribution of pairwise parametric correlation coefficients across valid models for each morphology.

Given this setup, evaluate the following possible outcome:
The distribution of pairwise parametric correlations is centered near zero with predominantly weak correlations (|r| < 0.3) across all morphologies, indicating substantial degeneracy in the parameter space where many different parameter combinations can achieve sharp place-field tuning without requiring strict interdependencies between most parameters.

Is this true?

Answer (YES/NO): YES